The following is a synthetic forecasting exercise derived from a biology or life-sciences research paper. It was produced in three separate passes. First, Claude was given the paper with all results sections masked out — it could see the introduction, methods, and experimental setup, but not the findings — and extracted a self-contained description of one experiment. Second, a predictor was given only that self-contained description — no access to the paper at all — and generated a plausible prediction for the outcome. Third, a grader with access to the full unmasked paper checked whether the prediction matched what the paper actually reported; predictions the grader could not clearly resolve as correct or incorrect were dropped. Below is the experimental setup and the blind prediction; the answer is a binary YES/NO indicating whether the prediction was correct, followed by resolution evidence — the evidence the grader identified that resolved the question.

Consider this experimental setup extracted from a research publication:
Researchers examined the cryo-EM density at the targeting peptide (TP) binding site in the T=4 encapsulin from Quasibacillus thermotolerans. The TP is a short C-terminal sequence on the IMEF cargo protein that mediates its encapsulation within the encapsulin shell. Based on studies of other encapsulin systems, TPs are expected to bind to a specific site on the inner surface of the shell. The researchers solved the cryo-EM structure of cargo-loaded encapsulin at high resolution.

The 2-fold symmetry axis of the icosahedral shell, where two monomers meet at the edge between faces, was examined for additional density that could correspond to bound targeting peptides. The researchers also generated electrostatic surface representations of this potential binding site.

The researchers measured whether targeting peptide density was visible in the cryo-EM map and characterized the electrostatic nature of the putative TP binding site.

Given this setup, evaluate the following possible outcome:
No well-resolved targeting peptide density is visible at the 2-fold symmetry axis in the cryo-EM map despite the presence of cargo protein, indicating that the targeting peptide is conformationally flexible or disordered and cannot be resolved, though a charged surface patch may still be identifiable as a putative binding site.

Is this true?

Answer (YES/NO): NO